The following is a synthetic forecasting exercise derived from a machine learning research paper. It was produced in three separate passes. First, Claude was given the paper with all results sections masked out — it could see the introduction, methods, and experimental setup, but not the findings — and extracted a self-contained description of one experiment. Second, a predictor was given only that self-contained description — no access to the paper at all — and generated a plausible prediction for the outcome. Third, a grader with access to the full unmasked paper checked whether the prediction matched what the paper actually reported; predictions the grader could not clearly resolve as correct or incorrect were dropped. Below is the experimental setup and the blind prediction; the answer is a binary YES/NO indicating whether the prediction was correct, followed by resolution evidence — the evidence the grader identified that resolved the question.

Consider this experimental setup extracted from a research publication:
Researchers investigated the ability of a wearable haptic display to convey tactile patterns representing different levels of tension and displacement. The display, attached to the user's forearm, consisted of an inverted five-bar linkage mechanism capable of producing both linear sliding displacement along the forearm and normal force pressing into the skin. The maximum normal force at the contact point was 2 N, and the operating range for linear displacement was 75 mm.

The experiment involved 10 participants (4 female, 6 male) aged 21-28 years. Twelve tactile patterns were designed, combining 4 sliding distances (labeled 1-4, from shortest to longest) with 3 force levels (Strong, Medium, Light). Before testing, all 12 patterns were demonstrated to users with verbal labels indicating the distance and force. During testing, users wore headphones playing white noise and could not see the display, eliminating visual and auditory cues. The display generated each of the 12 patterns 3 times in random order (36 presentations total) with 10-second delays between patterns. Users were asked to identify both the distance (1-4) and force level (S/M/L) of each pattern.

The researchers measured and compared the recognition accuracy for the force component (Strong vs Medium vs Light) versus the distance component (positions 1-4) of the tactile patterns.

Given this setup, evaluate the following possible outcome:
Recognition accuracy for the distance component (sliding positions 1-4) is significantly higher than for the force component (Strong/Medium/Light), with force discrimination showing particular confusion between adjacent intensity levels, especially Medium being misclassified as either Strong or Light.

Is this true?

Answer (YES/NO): NO